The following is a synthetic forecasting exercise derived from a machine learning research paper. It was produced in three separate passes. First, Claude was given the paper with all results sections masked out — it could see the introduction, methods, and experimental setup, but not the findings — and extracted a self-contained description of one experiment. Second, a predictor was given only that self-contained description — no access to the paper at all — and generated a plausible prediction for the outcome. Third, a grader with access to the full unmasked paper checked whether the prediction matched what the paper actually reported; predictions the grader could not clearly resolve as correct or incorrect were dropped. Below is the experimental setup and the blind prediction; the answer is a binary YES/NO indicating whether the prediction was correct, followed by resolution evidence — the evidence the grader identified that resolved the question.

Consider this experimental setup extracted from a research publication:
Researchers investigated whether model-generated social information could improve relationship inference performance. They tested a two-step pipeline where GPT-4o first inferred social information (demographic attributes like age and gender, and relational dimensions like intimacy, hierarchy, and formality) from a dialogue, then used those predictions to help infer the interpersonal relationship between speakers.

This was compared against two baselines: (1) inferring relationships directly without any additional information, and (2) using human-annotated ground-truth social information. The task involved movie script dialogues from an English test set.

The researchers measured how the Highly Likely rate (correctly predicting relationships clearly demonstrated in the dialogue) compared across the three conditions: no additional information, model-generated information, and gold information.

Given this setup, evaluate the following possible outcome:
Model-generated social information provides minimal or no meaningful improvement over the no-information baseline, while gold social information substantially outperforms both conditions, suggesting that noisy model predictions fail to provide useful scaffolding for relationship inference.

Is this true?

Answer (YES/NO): NO